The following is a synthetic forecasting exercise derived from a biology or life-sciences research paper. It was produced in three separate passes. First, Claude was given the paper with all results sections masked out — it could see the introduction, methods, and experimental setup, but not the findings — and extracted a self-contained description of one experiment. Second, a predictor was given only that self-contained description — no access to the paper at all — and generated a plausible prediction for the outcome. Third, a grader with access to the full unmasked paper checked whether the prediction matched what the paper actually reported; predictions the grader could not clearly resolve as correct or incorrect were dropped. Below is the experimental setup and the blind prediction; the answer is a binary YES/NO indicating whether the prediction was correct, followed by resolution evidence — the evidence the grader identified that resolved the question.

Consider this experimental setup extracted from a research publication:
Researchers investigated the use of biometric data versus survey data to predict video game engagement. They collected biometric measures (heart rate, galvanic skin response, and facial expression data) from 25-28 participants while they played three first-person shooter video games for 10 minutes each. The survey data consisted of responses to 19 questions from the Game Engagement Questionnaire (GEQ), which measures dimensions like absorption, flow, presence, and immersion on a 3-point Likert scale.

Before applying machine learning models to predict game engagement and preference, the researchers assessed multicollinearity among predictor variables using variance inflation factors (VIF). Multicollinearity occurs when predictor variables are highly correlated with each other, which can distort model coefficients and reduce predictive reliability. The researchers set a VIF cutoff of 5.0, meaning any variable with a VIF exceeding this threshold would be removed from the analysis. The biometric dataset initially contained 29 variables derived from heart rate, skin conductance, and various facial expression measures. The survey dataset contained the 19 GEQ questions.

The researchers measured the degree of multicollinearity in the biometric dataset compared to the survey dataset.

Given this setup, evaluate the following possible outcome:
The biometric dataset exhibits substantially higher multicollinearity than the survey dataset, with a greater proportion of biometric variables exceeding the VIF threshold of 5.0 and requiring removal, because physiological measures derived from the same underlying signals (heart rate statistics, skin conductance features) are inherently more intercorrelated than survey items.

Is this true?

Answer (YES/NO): YES